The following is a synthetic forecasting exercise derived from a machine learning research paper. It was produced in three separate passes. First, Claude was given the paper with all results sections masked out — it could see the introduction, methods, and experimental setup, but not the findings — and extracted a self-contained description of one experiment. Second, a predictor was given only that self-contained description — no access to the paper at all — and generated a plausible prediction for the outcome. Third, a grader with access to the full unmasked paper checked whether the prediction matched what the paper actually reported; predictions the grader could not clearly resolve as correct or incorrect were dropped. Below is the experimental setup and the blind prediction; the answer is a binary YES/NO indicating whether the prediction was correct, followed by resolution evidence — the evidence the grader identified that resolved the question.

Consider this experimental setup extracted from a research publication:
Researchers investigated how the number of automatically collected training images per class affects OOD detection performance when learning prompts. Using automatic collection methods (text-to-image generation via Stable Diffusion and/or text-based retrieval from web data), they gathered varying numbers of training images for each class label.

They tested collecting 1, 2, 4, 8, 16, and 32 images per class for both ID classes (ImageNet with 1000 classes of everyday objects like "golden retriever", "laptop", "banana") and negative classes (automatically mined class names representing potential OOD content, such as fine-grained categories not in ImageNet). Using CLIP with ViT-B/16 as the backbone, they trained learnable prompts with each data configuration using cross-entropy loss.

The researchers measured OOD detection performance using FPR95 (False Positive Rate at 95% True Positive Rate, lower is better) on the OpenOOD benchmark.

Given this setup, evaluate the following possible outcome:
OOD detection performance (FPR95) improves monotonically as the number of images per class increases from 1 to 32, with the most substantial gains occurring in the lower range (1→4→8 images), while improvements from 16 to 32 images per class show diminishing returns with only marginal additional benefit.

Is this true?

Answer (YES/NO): NO